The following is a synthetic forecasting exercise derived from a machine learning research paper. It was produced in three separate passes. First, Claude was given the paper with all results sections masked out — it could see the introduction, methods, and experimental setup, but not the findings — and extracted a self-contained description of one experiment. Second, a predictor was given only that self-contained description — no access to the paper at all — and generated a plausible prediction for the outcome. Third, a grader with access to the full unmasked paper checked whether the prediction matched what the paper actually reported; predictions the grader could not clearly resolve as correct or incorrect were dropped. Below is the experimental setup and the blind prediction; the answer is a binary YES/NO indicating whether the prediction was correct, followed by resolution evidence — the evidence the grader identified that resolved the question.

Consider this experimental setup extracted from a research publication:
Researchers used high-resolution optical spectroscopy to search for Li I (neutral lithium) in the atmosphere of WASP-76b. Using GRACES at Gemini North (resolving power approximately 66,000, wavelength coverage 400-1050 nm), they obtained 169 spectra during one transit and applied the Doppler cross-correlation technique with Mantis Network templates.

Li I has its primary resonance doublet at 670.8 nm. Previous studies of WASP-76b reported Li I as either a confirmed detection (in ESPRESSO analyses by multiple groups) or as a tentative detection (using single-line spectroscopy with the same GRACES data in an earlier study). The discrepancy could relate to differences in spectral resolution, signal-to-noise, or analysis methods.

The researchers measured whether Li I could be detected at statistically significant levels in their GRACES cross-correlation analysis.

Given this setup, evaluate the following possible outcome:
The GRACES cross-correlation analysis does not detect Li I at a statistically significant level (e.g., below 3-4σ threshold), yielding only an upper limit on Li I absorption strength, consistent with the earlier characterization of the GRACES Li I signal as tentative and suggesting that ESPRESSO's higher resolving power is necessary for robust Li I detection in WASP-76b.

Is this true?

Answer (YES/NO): NO